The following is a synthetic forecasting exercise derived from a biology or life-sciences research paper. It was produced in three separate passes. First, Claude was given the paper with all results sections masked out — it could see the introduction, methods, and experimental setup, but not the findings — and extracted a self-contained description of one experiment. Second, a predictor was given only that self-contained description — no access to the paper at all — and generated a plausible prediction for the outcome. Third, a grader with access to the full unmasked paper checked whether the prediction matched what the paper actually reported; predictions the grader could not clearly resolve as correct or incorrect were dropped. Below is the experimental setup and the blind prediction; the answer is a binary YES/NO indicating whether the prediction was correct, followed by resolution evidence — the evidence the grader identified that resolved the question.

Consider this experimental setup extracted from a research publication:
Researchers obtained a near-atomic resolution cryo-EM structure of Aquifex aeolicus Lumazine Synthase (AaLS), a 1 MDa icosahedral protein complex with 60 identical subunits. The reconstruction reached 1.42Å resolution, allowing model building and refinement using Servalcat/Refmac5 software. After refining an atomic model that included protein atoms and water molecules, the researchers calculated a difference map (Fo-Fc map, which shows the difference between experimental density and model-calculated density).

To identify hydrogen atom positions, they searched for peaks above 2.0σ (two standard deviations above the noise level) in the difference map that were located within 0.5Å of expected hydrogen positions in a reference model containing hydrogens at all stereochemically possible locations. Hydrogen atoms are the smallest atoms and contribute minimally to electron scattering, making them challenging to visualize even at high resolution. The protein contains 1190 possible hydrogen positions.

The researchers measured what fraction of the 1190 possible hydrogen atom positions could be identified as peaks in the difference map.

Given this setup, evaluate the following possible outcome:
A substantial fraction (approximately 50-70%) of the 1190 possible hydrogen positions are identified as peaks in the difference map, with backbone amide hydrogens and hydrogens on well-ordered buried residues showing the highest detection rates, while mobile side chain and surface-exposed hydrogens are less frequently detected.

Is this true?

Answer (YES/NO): NO